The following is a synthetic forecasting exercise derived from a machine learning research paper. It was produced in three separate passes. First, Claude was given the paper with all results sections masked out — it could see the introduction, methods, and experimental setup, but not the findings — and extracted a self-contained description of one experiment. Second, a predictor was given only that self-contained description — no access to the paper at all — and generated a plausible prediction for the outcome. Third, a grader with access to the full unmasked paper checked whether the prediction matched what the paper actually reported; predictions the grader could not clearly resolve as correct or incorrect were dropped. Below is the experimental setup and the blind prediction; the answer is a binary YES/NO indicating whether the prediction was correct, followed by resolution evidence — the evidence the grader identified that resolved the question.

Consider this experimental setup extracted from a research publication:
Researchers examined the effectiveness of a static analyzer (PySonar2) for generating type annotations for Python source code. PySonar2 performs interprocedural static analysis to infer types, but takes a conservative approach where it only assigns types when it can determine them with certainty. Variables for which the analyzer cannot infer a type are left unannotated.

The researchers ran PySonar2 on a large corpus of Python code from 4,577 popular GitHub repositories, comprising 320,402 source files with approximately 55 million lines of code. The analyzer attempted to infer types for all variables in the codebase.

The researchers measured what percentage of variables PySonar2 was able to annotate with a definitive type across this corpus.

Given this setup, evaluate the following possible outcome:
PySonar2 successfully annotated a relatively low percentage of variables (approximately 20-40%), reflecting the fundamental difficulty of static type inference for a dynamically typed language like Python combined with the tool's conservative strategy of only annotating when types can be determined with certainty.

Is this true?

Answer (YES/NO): NO